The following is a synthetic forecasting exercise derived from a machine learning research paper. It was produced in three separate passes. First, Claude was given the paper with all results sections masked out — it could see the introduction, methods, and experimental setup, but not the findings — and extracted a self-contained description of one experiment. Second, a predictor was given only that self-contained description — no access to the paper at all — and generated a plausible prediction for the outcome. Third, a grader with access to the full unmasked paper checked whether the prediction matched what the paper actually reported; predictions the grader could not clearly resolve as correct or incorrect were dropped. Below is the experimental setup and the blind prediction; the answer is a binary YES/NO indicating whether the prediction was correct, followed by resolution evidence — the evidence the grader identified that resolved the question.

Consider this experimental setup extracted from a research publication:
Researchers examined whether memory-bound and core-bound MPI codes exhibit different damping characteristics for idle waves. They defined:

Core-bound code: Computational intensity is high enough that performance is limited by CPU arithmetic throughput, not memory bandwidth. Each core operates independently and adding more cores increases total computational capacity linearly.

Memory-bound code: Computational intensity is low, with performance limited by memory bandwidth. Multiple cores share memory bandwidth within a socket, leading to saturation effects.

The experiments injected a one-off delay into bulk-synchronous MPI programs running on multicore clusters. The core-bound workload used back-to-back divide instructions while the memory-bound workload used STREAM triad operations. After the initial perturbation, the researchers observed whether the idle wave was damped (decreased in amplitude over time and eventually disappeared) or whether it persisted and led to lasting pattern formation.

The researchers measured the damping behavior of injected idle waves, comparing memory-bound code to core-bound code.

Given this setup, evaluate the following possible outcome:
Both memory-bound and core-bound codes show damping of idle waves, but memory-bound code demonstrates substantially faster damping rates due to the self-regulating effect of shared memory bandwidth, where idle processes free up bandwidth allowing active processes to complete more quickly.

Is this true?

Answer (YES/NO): NO